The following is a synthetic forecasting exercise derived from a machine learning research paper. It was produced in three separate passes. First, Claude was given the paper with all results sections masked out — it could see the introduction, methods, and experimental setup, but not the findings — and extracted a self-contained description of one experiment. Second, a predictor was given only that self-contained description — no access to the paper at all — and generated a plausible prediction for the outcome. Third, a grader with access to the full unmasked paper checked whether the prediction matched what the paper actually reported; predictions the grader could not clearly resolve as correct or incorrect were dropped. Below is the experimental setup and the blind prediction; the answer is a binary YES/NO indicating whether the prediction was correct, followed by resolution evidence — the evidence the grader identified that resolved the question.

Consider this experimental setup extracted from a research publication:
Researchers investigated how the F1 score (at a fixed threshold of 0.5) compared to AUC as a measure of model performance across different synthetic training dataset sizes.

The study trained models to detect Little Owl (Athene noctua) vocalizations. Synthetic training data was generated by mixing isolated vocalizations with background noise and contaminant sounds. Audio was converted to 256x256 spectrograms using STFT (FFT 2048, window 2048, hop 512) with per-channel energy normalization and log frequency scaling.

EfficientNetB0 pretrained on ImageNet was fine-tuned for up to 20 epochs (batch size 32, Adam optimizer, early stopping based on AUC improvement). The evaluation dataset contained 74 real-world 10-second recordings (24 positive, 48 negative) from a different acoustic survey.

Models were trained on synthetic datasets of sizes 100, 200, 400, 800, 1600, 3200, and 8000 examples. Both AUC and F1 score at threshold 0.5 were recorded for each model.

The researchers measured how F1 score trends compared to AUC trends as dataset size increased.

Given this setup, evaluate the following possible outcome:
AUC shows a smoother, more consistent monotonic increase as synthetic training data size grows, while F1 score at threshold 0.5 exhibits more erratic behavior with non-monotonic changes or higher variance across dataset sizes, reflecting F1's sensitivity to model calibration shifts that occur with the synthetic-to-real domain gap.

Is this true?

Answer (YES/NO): NO